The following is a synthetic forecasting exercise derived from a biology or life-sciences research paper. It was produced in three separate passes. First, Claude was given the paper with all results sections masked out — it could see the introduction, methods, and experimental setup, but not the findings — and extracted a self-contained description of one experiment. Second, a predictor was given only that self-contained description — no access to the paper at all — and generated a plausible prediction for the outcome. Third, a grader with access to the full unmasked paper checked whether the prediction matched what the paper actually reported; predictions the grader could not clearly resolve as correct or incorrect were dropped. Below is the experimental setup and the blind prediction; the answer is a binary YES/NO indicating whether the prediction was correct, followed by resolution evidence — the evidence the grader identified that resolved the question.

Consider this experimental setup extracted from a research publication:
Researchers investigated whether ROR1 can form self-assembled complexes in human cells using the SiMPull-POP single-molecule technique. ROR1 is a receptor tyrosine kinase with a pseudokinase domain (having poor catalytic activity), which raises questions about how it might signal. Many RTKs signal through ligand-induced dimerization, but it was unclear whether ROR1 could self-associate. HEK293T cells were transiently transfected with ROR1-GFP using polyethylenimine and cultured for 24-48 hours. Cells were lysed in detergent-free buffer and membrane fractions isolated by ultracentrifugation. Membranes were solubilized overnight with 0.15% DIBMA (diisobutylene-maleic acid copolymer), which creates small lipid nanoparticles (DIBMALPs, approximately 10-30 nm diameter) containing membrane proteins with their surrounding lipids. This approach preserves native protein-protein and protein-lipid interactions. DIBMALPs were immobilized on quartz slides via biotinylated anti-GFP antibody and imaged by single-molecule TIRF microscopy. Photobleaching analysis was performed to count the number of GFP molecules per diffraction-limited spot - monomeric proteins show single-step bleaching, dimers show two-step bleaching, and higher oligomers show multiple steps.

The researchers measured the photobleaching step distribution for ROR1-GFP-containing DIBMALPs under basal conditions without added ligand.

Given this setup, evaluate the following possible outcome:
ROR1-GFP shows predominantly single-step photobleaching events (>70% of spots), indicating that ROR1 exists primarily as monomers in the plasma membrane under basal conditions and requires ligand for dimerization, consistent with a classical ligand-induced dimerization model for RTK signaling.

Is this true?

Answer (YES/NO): NO